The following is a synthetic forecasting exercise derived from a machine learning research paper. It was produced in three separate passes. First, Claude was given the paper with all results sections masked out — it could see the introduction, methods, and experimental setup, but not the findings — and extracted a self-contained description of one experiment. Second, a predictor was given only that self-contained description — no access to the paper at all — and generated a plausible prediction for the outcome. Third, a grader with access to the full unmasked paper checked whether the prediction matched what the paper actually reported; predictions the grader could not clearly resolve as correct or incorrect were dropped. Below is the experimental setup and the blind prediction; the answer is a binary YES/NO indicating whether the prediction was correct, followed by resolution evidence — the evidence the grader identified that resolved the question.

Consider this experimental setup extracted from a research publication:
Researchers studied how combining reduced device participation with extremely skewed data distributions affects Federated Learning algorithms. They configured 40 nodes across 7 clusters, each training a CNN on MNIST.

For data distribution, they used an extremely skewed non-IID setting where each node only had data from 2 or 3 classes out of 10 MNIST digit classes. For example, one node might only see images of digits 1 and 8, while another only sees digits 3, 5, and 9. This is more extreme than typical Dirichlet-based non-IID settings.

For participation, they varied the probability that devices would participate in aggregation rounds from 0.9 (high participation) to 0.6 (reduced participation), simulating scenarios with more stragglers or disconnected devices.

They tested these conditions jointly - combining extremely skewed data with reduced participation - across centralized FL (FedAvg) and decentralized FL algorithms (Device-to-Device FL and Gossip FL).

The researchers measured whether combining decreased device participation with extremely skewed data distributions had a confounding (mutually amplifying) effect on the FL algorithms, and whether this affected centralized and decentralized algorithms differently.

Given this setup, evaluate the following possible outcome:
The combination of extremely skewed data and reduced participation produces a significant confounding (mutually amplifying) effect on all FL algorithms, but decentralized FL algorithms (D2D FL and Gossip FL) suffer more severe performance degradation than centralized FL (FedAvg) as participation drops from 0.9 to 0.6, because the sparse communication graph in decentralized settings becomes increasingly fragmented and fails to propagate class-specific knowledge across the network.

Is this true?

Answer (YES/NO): YES